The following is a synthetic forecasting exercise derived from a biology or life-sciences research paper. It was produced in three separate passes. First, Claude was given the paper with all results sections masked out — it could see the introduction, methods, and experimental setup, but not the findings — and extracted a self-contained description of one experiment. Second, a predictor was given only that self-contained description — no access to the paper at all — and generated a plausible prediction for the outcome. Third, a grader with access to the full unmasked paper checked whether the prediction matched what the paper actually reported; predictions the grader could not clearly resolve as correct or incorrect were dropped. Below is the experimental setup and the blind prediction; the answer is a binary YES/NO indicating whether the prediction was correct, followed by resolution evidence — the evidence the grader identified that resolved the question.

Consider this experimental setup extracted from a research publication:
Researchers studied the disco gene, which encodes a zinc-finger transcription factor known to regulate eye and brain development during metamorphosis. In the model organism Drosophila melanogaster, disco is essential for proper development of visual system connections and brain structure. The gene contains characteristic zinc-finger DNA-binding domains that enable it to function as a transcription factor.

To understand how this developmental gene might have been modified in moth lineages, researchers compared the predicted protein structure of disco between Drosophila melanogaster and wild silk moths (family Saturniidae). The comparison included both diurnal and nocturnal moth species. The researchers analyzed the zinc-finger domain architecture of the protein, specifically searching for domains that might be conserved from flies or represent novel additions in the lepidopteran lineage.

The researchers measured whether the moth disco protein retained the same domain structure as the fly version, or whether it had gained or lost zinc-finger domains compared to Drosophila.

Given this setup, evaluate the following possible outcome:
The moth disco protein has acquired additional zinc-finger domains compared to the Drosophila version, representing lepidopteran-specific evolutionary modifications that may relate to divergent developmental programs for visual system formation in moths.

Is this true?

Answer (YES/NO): YES